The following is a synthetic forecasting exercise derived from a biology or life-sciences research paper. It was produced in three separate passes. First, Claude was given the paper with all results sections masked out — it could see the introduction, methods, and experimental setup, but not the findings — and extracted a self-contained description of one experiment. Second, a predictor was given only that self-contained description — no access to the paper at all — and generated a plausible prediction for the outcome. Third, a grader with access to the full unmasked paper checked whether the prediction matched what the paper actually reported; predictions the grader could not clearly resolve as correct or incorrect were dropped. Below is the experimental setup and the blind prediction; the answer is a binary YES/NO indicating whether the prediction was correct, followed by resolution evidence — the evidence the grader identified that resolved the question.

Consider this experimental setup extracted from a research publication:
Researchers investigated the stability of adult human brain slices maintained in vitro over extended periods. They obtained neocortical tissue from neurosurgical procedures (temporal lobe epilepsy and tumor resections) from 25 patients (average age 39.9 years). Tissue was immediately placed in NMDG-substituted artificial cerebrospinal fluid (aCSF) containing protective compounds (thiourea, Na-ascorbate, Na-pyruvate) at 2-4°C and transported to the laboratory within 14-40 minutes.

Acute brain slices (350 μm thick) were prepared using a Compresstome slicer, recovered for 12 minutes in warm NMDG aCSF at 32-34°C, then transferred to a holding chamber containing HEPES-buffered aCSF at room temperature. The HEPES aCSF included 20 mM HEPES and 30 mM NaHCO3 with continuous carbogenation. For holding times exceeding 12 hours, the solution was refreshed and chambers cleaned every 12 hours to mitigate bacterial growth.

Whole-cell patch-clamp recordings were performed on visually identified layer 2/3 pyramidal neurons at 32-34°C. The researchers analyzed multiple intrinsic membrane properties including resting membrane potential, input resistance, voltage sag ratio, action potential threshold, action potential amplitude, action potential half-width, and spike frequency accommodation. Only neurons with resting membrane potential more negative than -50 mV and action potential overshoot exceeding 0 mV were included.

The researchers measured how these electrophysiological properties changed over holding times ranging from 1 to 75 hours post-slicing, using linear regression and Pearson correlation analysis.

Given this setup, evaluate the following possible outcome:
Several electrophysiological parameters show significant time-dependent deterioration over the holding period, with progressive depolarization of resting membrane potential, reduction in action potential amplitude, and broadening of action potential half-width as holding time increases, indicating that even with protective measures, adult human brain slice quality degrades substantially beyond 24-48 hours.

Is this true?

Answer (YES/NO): NO